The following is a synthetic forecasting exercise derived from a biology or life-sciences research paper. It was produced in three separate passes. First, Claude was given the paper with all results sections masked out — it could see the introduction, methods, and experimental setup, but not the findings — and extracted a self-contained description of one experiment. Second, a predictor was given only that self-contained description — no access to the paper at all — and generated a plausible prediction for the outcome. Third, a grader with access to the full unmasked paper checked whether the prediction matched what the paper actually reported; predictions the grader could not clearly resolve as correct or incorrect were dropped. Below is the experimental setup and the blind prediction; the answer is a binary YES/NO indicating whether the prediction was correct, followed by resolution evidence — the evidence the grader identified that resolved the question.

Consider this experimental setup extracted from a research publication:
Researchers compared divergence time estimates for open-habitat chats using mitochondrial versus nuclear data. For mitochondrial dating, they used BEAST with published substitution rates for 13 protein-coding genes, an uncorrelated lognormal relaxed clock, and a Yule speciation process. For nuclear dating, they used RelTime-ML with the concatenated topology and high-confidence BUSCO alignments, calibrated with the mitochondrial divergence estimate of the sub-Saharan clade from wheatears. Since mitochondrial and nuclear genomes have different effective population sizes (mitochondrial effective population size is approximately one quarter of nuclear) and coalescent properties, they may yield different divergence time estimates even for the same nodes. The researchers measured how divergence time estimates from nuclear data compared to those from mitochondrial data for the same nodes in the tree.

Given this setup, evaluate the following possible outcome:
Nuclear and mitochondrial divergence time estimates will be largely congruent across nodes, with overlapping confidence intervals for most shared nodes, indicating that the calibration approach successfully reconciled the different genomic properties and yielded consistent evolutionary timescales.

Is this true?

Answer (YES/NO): NO